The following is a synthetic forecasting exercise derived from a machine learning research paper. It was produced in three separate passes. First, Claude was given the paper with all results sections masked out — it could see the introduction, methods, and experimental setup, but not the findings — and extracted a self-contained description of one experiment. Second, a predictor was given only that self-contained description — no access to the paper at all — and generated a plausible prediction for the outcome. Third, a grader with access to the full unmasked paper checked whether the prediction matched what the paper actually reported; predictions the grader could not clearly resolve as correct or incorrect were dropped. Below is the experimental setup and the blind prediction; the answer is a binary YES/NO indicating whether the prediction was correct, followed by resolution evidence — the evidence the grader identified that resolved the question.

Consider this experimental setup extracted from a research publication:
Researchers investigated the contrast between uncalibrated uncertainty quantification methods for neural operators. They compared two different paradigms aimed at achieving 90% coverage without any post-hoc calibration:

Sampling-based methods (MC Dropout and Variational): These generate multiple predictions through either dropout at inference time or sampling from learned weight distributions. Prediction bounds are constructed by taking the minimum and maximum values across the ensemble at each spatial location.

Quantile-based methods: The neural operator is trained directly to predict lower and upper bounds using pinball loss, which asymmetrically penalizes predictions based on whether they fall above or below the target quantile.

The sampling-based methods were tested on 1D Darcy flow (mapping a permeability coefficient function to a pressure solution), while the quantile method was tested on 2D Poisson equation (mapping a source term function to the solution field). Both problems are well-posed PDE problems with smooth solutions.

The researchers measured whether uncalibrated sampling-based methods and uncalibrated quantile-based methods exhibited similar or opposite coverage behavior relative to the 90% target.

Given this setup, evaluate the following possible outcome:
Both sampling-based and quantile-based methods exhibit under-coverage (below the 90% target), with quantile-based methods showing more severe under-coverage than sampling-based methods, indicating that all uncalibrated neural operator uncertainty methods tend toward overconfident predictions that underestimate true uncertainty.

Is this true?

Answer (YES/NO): NO